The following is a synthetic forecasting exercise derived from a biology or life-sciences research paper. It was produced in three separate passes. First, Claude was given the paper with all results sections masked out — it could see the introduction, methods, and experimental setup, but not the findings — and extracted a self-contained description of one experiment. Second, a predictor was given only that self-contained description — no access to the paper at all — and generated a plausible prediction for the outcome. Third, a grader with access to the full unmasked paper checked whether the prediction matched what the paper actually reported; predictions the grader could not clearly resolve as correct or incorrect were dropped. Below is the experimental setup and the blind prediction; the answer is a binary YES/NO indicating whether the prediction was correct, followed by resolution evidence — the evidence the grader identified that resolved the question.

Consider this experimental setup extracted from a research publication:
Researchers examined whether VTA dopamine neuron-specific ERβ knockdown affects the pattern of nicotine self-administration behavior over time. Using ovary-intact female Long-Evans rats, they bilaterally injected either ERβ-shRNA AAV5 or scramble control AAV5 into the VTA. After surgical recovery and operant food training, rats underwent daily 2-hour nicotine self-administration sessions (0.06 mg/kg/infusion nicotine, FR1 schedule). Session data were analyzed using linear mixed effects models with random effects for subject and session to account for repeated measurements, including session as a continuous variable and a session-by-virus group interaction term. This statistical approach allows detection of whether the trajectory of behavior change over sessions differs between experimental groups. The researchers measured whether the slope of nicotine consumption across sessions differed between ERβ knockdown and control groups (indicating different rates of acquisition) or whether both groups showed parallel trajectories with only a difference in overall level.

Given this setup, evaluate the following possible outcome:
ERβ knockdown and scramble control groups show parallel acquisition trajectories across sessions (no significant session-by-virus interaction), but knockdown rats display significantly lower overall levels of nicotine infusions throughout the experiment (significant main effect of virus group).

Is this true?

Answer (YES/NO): NO